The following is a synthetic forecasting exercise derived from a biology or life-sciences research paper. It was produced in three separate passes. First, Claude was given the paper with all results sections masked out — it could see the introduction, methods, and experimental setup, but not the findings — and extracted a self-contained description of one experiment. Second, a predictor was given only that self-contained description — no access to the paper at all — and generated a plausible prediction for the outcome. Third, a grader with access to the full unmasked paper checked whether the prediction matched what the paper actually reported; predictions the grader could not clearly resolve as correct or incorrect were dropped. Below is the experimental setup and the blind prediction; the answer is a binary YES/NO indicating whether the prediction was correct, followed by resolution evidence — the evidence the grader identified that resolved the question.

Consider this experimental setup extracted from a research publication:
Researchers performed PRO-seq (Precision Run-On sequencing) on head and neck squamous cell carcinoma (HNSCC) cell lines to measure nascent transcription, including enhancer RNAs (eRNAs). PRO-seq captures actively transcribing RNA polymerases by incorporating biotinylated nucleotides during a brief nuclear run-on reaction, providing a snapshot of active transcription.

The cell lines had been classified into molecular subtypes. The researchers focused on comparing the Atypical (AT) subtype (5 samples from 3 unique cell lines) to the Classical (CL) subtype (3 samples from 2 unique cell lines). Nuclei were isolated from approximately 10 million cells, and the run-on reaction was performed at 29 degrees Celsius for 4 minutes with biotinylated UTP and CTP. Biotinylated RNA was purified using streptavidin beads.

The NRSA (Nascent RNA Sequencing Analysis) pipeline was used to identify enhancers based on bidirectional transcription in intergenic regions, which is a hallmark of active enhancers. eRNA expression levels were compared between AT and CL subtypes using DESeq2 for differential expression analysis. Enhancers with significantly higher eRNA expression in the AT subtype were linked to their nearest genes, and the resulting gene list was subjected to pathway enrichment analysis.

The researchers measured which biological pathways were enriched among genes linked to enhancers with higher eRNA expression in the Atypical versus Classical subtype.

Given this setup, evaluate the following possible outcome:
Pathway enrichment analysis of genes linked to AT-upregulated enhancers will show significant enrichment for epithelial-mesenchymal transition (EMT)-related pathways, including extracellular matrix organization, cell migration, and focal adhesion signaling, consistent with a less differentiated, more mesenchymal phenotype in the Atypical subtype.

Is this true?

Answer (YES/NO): NO